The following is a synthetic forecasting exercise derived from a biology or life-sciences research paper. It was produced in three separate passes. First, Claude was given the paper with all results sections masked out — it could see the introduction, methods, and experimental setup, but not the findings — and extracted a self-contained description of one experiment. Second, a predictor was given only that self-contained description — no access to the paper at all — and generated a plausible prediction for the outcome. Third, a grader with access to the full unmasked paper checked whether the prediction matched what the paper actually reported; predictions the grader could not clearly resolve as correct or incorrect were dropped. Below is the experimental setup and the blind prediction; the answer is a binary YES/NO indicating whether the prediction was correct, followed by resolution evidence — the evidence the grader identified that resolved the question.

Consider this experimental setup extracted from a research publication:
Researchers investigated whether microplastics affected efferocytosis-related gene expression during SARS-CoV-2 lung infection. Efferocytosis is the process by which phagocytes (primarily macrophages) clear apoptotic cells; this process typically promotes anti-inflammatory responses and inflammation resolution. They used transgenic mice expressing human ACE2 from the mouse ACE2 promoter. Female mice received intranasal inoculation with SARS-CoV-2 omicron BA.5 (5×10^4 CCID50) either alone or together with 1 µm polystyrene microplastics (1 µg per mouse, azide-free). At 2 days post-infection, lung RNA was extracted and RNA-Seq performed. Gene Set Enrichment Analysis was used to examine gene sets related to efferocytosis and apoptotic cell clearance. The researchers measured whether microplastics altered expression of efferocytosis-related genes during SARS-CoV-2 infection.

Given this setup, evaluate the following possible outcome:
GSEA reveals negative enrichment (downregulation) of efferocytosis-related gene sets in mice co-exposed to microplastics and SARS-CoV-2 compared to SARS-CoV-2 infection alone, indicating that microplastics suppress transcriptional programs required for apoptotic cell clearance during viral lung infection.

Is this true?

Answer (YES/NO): YES